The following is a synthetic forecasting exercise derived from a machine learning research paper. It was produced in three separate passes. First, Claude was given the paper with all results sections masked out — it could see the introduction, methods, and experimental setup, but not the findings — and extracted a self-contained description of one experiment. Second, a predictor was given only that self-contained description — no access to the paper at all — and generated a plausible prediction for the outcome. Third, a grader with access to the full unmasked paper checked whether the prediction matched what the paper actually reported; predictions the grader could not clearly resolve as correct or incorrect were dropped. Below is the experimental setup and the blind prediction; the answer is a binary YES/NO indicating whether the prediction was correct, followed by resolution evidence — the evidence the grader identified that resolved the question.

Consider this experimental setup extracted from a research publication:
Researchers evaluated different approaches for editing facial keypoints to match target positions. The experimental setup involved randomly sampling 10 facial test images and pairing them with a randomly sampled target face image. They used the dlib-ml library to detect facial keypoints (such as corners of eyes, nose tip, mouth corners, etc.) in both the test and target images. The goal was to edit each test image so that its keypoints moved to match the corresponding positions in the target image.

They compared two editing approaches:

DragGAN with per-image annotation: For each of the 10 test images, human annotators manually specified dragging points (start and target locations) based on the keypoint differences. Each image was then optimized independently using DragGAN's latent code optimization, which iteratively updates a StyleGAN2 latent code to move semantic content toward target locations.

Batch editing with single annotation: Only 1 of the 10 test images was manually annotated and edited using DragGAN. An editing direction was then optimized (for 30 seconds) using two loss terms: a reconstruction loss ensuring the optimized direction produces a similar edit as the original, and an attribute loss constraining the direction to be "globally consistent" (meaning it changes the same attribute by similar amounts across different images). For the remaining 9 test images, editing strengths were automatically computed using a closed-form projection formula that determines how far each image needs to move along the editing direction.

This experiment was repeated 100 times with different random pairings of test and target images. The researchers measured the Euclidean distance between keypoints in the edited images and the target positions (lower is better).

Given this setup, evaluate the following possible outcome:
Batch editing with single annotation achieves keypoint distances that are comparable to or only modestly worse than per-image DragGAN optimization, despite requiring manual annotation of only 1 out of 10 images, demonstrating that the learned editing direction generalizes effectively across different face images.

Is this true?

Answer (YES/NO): NO